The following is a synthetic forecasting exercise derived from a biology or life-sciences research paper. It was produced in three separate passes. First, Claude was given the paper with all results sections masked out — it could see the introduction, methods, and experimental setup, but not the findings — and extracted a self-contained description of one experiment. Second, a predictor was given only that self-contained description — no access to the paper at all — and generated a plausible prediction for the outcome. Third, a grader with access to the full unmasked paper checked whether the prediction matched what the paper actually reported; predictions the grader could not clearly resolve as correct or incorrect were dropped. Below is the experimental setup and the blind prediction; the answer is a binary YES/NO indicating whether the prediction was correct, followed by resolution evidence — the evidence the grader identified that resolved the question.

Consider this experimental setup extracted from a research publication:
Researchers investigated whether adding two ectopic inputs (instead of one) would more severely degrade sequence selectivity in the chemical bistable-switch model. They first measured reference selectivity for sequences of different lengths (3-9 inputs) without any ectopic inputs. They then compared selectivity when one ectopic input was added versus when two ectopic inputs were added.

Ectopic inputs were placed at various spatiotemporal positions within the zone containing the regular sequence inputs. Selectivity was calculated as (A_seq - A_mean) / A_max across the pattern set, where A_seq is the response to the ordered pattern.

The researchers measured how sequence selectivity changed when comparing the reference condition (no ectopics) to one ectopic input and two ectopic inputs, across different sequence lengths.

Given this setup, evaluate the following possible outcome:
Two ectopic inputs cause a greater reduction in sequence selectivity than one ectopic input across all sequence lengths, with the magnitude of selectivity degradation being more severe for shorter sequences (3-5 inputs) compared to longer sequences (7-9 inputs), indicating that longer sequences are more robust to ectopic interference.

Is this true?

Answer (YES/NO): NO